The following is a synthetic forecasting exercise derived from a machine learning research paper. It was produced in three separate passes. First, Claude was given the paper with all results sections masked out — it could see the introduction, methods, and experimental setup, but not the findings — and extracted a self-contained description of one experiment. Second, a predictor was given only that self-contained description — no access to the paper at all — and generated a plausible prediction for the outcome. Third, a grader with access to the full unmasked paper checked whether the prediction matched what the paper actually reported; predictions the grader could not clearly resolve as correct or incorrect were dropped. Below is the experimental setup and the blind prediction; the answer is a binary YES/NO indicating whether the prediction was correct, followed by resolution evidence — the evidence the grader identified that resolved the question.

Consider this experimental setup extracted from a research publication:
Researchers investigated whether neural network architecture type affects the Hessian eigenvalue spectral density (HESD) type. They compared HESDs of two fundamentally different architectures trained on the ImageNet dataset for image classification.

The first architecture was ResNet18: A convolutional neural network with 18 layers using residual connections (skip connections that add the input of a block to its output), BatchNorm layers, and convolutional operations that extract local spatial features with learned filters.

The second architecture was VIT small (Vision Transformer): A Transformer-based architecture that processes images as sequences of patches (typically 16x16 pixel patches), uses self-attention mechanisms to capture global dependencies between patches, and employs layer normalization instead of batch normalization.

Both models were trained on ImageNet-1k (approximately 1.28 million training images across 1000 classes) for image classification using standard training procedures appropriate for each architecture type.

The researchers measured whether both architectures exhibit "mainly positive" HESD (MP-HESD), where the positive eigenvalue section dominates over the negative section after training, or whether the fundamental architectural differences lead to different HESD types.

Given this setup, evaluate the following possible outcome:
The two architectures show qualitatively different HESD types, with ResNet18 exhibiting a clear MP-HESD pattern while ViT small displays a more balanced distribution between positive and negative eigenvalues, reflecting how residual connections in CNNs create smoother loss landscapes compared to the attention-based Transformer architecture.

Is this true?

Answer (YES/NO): NO